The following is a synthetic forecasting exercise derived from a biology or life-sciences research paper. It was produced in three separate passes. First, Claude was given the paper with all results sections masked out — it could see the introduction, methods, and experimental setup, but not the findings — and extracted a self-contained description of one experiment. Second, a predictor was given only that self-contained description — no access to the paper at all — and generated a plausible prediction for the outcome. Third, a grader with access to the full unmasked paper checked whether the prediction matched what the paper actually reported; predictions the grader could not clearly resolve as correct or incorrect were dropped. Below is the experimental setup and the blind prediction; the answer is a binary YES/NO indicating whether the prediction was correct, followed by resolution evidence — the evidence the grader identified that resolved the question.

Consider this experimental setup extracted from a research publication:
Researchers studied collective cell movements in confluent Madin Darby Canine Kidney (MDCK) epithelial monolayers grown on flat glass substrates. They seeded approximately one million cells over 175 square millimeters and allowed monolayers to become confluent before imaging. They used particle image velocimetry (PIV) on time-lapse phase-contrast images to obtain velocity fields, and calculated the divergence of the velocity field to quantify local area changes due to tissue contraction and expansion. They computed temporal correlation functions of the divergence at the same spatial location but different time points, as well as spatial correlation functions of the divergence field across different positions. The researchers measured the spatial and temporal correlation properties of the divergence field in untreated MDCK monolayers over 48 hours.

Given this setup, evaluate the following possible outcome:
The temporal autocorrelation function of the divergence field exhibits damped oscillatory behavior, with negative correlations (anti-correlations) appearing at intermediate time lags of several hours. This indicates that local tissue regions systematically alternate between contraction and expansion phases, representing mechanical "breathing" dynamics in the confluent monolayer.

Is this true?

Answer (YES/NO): YES